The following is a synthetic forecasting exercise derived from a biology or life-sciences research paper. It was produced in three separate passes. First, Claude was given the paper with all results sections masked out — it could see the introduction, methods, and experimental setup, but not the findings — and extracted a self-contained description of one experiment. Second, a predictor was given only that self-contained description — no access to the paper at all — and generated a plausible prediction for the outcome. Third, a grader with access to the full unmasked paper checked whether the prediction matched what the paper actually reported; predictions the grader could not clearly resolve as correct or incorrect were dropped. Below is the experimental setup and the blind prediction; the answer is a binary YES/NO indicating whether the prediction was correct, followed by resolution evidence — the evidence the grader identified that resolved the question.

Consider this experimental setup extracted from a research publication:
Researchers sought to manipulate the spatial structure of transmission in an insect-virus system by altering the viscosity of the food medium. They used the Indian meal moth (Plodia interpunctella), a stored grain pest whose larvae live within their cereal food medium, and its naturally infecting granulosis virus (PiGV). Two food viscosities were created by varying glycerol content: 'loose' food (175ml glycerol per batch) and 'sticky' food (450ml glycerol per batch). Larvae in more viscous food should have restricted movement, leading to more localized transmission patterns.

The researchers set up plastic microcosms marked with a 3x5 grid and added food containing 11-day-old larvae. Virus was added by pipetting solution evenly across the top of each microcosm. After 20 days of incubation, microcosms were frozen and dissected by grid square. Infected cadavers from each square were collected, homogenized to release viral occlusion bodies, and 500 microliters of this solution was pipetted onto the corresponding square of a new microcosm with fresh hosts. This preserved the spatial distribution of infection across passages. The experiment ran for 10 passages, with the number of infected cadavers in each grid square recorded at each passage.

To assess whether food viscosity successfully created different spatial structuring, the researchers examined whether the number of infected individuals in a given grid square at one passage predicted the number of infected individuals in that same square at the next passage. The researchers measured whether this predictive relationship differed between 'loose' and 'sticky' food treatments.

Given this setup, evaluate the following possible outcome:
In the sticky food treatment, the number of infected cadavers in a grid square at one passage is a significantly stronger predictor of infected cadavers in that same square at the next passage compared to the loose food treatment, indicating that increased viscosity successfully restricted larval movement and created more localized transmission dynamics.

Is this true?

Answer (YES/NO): NO